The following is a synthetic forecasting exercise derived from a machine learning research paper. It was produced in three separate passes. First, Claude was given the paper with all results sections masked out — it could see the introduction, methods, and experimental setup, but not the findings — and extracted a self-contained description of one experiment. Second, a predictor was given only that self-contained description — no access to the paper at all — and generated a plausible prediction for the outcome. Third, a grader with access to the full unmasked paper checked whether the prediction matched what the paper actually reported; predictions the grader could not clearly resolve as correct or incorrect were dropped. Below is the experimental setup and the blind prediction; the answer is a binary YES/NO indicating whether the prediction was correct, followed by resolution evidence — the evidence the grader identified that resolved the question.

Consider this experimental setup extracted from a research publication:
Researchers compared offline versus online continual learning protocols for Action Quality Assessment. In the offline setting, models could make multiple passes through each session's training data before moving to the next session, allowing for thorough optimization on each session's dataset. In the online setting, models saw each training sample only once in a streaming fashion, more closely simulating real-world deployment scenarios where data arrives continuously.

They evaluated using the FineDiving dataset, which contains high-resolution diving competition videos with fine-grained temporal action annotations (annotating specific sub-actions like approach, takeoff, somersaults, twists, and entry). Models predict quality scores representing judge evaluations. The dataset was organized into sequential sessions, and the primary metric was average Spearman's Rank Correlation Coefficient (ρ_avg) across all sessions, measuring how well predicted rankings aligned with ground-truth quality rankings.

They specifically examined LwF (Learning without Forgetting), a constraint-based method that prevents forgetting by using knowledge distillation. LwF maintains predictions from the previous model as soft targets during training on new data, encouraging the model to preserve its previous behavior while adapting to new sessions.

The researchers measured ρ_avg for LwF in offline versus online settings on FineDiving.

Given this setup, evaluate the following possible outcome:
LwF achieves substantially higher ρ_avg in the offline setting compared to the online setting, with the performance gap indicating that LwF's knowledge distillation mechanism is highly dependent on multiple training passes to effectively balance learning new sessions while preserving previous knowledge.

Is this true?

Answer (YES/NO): YES